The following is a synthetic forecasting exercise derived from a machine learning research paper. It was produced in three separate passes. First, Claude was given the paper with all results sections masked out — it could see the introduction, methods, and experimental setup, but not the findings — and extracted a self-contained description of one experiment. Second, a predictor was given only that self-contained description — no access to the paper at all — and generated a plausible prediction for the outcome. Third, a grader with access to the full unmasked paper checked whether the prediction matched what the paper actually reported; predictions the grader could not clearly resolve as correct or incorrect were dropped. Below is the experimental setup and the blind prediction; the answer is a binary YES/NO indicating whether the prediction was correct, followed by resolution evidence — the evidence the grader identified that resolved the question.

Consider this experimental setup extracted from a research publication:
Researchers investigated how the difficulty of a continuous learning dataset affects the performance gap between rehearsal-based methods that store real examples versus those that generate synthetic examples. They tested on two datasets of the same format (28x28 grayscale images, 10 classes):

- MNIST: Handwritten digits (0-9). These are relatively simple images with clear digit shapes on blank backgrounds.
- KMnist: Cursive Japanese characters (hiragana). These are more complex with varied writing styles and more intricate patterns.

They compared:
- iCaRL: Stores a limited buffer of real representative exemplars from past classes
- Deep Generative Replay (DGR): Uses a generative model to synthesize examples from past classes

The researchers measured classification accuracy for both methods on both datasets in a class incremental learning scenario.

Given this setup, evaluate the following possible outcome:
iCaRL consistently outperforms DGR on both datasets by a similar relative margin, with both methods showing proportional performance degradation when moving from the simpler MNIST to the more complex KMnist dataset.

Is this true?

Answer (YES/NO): NO